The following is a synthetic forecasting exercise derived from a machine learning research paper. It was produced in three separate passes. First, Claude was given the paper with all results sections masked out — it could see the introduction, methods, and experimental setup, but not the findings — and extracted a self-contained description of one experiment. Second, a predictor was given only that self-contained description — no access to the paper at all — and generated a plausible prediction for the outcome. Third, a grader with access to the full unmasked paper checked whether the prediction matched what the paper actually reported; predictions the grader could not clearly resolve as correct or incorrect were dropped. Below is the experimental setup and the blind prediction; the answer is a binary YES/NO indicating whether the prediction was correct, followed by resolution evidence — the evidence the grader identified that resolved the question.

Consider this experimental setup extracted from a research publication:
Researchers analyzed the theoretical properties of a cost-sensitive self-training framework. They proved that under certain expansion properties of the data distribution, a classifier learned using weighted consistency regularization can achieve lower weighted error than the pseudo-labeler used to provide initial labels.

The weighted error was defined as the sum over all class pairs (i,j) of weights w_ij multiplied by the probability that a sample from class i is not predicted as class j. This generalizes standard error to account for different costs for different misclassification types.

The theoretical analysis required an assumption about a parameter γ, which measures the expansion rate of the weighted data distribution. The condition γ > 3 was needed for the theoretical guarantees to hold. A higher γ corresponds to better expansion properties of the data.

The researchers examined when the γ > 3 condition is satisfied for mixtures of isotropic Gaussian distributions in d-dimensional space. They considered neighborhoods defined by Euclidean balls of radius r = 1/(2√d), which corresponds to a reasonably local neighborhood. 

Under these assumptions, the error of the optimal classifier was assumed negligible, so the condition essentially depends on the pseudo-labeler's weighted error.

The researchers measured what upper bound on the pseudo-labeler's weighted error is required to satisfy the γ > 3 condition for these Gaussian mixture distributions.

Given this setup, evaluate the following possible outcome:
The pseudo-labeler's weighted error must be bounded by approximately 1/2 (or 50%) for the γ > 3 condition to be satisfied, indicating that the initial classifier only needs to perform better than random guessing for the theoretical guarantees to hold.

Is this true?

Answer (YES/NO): NO